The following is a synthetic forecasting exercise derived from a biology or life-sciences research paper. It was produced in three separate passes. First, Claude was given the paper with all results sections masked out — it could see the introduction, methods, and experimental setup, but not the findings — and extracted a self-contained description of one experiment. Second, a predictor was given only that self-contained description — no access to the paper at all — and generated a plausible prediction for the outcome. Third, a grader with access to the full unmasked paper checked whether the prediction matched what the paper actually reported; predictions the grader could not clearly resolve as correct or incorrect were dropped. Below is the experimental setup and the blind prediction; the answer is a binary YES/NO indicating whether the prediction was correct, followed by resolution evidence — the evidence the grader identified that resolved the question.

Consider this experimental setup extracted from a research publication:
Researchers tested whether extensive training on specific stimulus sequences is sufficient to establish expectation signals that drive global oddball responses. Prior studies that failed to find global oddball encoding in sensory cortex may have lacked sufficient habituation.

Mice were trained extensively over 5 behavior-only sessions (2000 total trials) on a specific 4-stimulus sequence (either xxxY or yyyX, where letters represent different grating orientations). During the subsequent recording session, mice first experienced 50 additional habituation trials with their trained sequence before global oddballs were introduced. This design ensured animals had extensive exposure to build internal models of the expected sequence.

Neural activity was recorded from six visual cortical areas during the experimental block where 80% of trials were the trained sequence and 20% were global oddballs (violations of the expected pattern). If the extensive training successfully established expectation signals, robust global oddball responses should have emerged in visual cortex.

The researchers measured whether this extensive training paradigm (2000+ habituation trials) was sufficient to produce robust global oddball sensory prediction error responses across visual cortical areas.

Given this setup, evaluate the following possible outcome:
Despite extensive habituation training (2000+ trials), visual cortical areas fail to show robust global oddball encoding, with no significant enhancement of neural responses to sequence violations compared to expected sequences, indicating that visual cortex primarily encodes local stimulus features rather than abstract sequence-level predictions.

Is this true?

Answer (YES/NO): NO